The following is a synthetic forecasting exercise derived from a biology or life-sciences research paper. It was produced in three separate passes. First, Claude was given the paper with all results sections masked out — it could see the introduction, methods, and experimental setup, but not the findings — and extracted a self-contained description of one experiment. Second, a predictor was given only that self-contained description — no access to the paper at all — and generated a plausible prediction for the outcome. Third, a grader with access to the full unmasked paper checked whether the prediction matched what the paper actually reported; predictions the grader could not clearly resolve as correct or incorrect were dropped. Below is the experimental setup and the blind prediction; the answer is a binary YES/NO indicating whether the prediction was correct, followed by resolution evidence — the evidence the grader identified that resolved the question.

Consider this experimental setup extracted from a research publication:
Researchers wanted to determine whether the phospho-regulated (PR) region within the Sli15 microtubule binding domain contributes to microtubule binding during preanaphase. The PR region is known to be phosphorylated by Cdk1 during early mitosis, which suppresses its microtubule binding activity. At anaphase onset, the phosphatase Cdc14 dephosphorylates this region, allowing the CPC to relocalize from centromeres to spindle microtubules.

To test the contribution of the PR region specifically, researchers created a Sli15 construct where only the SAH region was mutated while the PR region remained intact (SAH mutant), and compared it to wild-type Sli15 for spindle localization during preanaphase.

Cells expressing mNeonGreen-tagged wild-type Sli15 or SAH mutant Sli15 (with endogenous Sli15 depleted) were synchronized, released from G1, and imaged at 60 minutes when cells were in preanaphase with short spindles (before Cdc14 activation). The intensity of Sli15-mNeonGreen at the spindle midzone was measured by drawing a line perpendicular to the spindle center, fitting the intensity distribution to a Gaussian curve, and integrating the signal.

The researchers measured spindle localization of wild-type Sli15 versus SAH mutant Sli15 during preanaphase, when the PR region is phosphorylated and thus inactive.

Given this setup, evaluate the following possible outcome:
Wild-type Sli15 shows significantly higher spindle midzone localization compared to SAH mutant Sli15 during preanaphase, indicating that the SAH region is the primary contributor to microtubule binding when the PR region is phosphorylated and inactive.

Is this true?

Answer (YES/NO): YES